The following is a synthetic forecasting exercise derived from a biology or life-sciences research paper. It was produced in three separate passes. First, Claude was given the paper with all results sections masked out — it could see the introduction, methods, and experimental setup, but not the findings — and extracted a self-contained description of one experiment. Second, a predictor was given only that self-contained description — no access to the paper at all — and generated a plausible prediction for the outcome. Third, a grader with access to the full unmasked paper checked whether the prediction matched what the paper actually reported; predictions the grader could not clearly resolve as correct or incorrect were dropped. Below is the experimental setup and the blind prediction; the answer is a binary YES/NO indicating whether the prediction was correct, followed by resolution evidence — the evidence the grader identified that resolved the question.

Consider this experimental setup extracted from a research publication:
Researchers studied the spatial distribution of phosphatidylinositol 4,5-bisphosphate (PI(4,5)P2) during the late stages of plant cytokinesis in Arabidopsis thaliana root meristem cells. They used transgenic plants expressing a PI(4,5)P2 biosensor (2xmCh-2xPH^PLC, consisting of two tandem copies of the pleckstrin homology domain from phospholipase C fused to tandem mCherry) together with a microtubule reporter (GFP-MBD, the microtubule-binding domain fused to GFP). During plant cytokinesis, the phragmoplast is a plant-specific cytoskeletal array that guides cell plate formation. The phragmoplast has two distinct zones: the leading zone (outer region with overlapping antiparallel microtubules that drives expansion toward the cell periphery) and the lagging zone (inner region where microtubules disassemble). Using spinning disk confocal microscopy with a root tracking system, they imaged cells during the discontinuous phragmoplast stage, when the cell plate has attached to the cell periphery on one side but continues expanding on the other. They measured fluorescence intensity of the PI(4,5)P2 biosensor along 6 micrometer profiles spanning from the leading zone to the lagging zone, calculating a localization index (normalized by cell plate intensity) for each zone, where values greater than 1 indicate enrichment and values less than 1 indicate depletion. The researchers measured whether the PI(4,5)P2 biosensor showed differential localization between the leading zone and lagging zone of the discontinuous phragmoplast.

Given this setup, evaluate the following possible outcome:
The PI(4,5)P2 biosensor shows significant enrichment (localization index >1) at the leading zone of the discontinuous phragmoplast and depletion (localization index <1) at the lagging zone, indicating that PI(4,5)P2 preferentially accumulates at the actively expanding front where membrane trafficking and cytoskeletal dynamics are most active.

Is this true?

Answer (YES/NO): NO